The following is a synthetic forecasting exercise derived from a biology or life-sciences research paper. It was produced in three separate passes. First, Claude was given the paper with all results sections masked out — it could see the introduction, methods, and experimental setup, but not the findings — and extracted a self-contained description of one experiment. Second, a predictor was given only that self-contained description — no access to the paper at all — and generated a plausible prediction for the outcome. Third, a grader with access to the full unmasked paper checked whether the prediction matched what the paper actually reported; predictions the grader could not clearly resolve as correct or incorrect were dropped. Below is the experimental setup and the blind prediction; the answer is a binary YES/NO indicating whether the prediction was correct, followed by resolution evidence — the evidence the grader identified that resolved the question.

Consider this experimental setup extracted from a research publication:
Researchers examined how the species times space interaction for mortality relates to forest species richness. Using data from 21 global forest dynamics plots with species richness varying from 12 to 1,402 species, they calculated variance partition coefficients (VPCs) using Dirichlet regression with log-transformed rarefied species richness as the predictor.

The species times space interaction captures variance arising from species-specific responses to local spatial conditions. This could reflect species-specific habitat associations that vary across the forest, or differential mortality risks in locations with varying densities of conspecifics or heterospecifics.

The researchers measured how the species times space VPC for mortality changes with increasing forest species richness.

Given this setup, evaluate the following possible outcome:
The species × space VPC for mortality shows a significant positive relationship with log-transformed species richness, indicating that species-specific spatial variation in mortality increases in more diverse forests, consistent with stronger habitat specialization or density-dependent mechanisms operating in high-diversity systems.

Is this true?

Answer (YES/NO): NO